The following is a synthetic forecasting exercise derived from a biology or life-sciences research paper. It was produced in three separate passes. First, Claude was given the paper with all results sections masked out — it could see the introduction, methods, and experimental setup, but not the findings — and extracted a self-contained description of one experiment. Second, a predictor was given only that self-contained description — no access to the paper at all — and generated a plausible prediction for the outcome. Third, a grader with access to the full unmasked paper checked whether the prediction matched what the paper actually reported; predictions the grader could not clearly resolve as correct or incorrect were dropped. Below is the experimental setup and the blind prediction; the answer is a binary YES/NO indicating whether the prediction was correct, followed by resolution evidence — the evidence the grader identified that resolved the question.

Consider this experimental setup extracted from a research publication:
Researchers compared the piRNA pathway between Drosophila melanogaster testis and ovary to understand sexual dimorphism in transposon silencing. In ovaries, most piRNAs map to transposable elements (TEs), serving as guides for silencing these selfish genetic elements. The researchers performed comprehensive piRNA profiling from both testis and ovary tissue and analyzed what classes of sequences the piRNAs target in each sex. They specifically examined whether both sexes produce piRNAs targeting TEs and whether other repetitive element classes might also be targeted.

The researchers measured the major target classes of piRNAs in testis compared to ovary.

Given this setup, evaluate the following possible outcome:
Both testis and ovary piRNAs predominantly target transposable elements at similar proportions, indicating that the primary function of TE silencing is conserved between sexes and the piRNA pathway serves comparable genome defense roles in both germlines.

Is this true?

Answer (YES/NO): NO